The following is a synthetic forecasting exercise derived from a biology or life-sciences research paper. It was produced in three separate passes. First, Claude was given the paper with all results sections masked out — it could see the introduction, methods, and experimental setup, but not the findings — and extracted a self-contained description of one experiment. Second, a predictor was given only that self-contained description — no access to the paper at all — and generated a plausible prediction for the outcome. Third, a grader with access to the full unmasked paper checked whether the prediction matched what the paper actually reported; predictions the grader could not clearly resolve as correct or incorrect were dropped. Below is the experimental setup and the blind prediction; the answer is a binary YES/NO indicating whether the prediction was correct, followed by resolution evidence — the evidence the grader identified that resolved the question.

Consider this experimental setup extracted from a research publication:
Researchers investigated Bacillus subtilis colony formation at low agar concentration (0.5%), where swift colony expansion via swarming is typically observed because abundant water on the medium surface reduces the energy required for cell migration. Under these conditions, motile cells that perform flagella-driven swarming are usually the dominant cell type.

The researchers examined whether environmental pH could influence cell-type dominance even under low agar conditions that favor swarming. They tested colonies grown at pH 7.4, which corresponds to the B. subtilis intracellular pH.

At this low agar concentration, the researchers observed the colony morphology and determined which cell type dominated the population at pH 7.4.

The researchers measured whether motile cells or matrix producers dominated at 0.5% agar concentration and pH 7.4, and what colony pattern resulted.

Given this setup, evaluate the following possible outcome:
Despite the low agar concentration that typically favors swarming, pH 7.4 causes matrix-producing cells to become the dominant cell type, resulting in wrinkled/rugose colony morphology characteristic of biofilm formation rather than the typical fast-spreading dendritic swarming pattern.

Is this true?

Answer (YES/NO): NO